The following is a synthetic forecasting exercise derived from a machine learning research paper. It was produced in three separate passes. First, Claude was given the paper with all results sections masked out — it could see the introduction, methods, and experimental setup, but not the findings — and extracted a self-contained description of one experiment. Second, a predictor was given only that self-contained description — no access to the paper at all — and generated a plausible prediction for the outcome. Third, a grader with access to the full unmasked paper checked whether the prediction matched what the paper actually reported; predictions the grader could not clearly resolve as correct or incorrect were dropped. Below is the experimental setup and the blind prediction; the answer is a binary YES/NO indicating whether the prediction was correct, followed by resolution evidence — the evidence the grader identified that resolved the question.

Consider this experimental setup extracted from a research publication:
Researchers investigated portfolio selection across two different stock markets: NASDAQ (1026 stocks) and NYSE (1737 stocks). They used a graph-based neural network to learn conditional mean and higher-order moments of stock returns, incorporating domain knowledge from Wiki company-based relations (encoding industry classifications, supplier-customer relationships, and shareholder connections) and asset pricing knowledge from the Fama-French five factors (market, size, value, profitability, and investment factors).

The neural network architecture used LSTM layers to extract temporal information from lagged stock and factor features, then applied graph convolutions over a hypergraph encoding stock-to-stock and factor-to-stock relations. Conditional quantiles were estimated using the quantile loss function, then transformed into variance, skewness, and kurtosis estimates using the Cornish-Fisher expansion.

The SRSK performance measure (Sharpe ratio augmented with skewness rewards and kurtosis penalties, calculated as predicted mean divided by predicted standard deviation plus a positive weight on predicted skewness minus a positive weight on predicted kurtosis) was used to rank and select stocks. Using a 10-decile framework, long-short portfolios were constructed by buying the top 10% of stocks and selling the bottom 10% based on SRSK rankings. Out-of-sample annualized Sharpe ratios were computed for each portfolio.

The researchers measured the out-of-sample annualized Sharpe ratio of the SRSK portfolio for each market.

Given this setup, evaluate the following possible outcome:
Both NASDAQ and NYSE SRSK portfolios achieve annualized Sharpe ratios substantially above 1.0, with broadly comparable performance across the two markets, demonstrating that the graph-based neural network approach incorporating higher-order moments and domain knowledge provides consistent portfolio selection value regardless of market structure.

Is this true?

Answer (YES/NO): NO